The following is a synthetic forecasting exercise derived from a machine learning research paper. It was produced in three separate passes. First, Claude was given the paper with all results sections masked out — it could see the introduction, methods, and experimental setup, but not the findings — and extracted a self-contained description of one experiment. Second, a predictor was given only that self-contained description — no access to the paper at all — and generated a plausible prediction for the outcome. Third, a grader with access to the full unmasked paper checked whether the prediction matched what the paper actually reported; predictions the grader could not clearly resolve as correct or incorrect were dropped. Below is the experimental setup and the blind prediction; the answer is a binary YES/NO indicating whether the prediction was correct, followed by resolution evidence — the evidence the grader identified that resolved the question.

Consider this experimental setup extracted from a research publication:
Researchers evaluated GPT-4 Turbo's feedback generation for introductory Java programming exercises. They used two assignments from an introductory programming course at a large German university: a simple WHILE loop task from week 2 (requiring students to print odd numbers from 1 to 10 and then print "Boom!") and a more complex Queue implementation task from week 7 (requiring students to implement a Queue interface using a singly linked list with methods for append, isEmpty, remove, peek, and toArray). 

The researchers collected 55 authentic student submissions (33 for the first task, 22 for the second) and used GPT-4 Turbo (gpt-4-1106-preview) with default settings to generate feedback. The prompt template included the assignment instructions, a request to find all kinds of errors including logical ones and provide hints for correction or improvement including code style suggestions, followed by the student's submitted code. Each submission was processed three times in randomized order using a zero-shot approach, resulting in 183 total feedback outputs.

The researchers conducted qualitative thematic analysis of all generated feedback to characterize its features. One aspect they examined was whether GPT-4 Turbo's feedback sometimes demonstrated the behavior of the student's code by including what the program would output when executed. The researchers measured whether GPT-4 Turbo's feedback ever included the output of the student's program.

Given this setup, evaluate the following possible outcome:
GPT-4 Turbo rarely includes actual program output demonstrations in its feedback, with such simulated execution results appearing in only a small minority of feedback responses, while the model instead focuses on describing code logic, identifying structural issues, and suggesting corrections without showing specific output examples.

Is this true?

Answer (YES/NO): YES